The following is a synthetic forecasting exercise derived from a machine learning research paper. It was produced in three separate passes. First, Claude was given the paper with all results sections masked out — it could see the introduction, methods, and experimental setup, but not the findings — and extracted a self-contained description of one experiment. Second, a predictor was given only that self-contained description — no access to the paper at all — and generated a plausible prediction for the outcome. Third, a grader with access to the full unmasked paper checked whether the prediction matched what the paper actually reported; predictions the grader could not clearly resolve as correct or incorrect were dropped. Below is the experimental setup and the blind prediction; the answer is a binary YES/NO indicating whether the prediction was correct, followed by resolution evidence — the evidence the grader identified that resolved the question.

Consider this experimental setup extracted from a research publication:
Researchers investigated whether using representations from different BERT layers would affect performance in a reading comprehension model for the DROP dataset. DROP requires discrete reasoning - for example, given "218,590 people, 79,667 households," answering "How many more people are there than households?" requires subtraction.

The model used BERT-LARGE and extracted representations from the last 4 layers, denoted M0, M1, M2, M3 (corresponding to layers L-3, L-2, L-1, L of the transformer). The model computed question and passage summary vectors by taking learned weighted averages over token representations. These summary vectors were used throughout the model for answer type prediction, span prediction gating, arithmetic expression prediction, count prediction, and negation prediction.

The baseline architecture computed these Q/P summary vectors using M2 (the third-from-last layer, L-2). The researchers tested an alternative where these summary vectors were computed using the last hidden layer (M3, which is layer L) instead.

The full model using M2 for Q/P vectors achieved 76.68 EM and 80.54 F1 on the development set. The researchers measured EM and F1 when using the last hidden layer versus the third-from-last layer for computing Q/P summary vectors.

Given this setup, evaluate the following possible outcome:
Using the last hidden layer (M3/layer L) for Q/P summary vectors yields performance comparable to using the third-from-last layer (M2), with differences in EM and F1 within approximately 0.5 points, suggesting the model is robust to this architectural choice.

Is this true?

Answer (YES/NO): YES